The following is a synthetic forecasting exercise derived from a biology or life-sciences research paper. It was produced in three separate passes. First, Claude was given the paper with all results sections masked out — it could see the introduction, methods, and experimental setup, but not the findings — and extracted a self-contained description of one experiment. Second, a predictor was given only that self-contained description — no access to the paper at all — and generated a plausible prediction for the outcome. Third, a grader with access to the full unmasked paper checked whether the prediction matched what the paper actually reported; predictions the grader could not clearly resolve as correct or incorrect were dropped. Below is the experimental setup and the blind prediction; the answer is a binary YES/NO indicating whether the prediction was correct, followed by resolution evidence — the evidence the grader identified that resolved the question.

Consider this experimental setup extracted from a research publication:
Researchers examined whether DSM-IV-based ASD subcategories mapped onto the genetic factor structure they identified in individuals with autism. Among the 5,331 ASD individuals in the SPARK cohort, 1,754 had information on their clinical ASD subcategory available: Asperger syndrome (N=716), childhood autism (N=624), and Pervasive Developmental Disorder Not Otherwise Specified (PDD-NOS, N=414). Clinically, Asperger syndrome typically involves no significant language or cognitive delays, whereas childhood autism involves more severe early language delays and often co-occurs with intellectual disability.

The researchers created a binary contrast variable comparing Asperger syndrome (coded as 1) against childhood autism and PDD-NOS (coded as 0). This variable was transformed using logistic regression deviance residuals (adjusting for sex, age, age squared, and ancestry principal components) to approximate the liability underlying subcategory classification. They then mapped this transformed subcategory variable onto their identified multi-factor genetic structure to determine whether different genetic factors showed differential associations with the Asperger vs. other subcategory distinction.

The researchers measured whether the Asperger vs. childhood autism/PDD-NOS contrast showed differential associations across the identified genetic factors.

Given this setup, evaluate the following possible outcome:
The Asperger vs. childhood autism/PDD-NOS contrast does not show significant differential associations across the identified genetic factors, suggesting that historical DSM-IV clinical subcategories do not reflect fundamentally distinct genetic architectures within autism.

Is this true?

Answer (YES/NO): NO